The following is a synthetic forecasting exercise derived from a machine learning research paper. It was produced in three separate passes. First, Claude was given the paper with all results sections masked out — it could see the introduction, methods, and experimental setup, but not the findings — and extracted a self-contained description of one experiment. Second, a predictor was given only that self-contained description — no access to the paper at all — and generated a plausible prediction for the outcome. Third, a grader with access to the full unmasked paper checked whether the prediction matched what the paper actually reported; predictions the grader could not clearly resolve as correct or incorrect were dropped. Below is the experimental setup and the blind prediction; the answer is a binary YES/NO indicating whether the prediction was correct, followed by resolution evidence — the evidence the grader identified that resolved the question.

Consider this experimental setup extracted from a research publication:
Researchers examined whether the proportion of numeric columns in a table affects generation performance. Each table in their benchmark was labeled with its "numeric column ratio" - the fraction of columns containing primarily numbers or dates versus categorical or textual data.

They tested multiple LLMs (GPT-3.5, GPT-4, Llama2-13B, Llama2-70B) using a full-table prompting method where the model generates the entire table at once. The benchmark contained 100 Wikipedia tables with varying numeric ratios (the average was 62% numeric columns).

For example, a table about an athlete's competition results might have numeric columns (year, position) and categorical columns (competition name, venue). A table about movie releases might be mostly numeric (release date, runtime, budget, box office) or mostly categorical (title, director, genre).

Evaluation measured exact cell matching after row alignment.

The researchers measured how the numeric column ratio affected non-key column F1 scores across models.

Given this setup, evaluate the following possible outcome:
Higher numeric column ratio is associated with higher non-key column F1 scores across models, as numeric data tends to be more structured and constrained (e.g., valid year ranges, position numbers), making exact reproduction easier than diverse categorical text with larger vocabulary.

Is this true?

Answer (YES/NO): NO